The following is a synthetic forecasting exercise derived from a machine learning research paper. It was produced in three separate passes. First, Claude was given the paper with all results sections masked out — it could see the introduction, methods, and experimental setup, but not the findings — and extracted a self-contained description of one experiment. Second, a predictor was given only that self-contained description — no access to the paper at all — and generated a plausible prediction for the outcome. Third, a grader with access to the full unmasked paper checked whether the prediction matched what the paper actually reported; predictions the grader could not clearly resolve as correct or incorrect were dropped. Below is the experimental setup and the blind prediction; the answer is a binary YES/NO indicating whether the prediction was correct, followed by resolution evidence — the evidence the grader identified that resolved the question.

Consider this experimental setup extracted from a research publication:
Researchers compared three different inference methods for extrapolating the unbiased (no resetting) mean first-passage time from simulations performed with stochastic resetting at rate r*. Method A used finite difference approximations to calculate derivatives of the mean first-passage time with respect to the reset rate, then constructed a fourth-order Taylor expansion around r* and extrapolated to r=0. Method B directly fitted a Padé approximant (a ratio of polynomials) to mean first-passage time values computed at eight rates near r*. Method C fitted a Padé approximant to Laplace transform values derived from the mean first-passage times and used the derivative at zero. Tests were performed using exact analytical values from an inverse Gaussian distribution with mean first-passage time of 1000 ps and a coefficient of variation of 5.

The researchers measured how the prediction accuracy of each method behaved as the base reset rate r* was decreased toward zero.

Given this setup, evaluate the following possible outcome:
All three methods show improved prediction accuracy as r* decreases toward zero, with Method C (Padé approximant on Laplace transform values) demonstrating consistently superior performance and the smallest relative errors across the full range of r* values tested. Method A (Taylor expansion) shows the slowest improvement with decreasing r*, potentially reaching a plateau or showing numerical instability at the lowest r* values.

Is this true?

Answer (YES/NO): NO